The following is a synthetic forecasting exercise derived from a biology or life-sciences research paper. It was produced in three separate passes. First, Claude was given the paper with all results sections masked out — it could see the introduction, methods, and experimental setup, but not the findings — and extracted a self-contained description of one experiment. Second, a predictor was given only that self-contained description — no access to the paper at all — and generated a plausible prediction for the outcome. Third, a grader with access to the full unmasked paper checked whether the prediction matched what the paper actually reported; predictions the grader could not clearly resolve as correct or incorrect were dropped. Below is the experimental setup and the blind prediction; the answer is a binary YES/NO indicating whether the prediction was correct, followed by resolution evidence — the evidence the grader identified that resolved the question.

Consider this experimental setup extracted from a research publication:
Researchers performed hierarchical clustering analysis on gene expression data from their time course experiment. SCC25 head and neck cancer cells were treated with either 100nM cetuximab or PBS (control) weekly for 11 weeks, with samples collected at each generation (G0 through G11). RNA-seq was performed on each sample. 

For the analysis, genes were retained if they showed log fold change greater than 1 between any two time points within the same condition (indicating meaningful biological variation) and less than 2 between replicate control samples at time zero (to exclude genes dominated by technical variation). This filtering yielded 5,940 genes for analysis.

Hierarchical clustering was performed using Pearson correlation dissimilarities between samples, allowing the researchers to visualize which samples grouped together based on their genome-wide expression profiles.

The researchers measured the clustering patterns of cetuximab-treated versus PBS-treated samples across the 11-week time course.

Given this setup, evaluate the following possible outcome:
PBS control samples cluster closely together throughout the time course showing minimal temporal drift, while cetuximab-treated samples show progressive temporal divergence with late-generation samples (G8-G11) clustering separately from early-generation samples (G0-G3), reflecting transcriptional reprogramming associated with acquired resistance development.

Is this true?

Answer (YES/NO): NO